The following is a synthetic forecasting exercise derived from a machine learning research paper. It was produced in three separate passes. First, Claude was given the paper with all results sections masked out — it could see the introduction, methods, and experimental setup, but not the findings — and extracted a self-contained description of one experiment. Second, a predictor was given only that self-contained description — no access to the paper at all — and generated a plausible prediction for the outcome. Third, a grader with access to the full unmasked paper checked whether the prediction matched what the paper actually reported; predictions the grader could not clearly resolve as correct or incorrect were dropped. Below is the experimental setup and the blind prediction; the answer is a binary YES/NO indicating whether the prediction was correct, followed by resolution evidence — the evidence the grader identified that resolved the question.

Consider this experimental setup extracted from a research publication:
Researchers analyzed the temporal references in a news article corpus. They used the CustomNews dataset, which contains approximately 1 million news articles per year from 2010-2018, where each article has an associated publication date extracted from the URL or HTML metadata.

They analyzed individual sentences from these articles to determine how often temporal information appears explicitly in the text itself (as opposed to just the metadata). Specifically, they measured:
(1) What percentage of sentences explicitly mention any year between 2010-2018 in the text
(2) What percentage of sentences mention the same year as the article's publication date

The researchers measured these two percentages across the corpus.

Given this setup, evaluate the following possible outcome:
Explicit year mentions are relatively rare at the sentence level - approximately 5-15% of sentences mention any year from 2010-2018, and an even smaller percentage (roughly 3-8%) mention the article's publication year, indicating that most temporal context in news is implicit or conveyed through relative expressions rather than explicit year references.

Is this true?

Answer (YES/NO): NO